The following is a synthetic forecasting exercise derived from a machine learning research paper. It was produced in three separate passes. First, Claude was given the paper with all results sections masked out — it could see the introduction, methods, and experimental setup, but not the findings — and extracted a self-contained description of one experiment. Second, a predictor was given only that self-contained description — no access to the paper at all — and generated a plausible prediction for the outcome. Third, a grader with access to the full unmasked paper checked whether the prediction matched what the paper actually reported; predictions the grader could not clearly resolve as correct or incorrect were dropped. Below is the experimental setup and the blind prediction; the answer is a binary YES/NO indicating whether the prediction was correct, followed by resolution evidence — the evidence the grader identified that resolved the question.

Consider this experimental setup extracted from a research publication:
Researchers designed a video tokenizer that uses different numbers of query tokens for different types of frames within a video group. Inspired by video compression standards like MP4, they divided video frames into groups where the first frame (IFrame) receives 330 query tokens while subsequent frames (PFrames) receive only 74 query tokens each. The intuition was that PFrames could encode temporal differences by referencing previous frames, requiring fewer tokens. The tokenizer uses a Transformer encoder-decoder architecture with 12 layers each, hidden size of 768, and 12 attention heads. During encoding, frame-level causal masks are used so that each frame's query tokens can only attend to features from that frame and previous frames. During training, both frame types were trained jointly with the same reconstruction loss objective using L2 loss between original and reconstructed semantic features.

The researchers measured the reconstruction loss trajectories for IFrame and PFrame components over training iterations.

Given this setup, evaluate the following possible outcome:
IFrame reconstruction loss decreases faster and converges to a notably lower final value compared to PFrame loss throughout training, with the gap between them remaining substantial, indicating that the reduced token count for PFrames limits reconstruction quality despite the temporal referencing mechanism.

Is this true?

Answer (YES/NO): NO